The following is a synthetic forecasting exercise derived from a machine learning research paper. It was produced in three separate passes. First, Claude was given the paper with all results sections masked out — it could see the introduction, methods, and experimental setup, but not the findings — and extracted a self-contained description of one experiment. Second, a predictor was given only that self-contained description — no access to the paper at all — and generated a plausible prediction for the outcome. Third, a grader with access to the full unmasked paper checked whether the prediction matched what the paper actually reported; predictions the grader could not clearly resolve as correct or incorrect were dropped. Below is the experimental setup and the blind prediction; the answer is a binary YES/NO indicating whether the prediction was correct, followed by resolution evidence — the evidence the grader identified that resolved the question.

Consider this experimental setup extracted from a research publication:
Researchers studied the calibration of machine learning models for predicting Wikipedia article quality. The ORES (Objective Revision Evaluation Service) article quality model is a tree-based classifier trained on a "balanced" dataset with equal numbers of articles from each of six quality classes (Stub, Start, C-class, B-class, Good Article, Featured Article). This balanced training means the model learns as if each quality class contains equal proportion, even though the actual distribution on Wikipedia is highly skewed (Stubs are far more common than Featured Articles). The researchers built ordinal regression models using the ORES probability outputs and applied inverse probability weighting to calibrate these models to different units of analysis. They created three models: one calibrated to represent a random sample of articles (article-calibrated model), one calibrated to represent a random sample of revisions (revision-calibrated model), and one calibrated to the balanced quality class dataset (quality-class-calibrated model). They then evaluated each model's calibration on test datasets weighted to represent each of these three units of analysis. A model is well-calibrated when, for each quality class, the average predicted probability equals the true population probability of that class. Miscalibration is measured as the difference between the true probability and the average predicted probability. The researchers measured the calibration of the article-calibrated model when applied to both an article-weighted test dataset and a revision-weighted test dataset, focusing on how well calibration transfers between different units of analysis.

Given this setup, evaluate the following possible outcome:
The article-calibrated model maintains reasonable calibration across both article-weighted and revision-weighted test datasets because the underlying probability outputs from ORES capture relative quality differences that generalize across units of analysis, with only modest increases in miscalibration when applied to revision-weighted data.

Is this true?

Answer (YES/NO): NO